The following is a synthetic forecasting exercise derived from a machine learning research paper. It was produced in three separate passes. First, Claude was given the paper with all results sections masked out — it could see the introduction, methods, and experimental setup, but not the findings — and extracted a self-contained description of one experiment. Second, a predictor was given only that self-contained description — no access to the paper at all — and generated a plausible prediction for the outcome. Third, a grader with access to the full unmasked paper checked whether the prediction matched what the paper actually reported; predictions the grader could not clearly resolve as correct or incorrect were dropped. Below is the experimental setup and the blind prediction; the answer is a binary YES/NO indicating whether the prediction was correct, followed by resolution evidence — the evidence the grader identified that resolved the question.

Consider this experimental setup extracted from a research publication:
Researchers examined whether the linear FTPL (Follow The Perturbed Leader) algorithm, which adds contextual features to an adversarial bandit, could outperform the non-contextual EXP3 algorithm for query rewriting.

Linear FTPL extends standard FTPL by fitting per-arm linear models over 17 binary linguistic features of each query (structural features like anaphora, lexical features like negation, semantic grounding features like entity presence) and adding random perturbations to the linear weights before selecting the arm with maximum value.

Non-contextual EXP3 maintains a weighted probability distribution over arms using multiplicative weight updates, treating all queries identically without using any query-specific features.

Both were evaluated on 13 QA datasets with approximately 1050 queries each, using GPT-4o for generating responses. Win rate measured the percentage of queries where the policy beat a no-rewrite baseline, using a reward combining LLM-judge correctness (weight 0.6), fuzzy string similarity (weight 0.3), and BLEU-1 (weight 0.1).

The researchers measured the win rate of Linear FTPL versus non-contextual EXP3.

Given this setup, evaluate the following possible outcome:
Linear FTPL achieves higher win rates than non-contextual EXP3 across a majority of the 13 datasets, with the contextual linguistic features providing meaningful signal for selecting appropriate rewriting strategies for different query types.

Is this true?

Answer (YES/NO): NO